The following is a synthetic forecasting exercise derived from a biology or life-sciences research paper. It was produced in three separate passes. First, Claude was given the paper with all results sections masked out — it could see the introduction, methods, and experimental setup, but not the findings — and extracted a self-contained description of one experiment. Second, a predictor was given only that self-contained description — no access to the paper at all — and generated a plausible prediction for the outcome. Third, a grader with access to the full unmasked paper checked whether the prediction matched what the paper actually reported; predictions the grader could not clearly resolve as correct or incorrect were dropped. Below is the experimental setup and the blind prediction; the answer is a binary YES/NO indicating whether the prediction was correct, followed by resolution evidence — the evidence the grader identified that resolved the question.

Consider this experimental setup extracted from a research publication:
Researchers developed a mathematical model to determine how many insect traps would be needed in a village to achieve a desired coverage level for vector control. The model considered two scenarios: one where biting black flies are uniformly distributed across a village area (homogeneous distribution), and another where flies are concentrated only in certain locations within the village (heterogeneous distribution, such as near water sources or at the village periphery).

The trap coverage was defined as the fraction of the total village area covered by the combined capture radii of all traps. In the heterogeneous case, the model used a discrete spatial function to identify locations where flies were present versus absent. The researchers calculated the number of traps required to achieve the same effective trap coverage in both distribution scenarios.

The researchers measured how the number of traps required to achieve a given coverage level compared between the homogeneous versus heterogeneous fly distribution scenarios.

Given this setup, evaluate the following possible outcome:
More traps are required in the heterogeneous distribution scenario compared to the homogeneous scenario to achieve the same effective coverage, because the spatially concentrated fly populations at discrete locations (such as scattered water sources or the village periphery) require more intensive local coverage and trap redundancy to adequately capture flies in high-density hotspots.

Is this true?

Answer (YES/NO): NO